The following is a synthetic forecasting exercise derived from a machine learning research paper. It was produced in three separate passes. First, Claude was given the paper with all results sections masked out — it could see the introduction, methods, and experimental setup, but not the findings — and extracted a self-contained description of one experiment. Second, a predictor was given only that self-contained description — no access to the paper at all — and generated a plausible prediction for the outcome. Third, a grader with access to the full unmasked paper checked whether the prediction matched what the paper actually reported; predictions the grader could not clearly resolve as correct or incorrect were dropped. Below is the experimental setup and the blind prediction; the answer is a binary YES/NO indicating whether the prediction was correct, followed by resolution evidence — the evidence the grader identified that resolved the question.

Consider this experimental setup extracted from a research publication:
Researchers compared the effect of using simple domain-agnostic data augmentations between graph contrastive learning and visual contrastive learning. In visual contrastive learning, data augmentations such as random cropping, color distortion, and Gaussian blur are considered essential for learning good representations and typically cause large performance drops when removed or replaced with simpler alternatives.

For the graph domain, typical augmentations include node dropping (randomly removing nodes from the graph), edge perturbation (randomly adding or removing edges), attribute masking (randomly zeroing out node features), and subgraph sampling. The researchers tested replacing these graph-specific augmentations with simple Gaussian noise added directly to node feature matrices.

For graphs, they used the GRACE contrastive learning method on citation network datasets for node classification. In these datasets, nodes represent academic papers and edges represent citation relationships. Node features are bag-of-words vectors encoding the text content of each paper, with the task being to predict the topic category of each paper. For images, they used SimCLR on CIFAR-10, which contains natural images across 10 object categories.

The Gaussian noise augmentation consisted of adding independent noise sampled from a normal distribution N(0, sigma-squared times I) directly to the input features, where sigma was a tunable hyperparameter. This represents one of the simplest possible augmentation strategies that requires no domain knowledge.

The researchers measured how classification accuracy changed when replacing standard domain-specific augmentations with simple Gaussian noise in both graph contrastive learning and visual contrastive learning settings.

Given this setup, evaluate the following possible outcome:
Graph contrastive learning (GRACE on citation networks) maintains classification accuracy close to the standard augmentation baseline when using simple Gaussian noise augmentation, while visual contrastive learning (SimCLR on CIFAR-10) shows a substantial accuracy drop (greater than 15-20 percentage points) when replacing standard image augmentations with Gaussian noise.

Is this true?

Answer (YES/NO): YES